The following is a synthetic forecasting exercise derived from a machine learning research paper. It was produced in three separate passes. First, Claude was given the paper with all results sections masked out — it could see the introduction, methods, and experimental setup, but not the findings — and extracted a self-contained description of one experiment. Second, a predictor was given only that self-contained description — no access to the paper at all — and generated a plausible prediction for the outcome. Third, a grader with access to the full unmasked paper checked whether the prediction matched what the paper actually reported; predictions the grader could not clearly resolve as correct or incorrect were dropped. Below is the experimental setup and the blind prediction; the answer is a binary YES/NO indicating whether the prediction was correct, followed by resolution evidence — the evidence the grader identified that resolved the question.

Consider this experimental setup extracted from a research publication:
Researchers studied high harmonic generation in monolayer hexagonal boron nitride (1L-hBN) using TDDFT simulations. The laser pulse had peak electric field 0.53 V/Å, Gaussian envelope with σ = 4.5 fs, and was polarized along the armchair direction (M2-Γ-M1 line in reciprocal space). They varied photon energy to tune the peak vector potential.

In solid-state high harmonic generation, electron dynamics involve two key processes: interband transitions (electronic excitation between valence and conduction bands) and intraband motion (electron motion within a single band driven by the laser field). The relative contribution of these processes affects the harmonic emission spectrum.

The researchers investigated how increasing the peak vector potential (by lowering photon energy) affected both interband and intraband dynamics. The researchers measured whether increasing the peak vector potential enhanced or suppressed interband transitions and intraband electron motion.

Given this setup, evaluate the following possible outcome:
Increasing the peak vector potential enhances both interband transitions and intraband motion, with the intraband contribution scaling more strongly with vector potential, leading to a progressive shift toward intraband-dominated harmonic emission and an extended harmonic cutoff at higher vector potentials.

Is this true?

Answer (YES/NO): NO